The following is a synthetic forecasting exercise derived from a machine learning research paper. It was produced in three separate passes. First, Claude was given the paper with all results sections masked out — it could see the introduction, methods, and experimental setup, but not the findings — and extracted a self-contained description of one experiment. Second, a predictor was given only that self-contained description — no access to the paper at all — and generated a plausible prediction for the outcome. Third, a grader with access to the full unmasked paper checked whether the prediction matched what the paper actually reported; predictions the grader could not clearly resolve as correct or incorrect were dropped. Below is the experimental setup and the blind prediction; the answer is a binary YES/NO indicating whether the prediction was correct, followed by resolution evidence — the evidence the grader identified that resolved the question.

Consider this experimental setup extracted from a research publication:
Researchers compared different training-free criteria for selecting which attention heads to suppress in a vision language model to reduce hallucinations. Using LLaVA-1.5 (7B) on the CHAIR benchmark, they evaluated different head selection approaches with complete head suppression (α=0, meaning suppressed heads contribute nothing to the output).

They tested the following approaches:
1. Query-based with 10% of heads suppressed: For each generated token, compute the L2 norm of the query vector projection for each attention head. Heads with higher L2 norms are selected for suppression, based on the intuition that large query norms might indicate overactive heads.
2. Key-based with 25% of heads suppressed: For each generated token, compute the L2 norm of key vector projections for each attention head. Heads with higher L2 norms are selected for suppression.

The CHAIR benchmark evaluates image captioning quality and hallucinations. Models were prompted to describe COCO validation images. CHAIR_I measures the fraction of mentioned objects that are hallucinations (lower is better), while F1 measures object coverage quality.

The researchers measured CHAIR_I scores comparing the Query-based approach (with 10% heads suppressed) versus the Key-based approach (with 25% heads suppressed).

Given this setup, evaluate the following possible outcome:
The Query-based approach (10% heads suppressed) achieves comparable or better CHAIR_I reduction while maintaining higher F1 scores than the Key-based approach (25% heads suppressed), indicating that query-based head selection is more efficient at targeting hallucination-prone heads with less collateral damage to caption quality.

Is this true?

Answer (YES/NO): YES